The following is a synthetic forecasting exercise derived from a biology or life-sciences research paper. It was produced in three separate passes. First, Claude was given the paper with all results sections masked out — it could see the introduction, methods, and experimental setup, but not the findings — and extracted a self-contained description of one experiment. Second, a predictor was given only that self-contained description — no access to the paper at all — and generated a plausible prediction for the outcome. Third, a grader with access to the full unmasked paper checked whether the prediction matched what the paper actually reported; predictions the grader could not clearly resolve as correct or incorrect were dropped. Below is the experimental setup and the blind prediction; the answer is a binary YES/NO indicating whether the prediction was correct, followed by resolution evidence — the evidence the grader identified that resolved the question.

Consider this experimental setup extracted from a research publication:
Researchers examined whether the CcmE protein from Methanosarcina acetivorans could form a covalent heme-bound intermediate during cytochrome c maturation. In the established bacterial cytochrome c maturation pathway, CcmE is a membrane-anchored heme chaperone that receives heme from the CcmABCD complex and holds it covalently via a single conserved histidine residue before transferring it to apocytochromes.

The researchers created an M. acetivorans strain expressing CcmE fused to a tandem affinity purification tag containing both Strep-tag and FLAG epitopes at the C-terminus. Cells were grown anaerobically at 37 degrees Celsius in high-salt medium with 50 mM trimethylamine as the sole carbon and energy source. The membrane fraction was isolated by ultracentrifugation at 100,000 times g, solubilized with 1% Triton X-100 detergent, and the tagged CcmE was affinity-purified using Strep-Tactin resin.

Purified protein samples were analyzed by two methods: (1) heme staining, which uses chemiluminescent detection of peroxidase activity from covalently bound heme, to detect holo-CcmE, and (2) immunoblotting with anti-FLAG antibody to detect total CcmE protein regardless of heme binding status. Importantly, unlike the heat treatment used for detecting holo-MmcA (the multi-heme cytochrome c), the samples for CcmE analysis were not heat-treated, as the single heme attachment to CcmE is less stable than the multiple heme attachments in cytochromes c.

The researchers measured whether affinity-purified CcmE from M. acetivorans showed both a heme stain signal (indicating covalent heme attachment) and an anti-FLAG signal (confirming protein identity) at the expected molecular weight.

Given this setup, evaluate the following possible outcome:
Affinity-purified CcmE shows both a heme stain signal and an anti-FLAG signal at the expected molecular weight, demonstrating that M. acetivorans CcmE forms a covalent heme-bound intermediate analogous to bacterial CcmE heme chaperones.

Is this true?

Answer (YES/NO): YES